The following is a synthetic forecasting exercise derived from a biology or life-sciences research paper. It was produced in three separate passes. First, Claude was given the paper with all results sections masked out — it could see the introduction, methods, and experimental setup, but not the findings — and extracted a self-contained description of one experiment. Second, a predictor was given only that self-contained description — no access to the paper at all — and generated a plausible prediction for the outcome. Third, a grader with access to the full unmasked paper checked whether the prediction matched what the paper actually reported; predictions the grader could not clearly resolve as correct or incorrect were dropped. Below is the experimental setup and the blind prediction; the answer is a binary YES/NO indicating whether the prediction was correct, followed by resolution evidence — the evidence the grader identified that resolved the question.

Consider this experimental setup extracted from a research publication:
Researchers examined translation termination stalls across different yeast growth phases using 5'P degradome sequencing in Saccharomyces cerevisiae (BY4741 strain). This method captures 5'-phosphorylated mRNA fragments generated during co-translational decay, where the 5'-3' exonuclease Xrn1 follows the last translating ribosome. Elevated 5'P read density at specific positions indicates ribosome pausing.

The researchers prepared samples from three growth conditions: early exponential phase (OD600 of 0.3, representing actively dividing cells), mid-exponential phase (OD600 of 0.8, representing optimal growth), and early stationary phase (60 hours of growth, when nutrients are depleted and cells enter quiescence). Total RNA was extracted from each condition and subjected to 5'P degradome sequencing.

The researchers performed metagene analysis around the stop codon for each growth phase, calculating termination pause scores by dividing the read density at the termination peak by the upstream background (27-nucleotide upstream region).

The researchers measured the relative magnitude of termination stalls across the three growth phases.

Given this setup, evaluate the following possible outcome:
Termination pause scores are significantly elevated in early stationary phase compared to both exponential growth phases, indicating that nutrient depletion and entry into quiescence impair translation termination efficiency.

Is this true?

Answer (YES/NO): YES